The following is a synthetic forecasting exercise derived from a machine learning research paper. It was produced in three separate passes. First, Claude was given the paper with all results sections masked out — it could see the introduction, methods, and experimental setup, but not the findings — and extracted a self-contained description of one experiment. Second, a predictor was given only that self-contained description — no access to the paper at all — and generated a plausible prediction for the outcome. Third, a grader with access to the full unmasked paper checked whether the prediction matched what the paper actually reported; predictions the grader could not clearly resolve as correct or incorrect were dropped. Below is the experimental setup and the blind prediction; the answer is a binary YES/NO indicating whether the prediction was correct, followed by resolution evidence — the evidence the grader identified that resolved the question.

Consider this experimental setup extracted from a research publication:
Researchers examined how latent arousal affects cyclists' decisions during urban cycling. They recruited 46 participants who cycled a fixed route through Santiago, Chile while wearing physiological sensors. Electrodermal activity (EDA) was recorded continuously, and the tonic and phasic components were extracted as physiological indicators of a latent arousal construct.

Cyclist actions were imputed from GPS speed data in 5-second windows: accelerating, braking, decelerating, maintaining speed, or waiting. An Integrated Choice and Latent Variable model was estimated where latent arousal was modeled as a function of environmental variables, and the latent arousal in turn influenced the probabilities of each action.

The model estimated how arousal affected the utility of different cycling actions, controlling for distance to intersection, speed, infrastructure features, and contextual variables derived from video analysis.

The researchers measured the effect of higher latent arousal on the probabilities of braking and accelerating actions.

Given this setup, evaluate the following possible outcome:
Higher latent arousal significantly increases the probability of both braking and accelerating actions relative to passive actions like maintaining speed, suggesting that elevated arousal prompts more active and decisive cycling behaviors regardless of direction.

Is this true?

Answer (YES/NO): YES